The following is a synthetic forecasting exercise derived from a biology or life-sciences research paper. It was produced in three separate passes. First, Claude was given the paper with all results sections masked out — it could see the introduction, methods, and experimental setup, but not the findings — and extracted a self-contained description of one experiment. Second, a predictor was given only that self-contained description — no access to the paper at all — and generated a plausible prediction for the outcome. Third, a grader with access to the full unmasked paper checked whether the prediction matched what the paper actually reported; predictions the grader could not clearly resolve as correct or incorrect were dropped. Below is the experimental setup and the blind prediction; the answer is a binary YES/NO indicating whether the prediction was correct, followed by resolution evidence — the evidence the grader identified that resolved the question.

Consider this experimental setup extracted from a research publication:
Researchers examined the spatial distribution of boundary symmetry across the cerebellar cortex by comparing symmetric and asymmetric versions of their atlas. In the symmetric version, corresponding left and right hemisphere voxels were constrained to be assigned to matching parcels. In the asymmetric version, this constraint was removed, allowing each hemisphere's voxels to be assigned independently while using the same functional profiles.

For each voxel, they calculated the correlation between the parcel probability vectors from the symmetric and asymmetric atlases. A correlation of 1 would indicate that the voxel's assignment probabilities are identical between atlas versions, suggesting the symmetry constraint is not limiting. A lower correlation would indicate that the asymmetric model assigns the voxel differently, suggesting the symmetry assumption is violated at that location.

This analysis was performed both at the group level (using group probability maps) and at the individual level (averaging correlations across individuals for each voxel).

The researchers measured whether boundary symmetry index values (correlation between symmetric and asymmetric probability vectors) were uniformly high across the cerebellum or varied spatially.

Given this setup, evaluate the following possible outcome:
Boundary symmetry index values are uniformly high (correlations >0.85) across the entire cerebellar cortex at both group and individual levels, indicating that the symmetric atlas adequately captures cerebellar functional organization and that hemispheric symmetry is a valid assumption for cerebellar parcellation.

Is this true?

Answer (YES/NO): NO